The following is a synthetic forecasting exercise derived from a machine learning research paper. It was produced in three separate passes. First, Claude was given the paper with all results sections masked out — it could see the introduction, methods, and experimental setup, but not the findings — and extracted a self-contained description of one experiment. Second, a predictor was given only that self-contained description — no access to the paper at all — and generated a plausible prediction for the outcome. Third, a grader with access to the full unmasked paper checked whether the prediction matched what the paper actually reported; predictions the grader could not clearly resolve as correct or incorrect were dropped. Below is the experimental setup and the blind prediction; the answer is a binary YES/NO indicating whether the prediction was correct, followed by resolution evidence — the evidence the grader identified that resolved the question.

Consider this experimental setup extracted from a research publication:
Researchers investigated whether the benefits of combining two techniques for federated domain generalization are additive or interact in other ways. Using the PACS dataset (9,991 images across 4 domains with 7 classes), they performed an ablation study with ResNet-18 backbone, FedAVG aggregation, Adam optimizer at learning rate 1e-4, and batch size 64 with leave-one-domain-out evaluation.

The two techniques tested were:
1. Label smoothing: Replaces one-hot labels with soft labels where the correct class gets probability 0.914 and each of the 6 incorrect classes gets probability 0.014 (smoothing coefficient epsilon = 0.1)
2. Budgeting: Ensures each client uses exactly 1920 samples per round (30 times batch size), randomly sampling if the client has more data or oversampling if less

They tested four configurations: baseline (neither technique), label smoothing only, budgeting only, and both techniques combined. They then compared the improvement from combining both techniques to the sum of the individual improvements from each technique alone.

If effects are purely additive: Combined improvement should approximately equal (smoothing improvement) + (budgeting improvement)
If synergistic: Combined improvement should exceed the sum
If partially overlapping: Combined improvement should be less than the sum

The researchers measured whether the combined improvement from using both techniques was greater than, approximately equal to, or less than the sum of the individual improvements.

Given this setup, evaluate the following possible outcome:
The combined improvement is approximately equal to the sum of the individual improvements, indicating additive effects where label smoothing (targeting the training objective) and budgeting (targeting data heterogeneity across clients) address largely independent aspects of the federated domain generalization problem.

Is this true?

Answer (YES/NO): NO